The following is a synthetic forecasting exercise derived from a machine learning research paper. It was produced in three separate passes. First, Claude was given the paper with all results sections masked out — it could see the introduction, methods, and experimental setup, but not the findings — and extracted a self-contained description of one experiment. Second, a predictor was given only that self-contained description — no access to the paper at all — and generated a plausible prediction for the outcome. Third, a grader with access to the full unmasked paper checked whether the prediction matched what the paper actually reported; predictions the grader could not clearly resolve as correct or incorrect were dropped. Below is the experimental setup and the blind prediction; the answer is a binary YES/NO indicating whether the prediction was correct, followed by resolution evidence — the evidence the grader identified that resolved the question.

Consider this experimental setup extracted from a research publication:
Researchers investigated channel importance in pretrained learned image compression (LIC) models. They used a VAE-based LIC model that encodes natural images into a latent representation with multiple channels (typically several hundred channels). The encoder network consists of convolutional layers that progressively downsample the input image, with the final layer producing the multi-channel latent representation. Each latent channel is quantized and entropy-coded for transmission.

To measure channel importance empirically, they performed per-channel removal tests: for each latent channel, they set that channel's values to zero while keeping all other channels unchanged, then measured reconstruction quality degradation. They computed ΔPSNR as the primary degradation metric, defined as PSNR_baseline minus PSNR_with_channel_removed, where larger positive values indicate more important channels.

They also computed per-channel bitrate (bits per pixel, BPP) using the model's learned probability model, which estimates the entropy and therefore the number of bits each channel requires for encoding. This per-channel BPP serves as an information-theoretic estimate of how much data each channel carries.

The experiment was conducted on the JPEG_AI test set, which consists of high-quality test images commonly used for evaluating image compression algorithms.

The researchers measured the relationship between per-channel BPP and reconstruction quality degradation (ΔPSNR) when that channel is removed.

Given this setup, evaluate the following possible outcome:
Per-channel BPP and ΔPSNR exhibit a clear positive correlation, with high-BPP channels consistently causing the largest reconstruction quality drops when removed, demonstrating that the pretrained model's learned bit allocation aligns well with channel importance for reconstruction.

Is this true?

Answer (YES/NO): NO